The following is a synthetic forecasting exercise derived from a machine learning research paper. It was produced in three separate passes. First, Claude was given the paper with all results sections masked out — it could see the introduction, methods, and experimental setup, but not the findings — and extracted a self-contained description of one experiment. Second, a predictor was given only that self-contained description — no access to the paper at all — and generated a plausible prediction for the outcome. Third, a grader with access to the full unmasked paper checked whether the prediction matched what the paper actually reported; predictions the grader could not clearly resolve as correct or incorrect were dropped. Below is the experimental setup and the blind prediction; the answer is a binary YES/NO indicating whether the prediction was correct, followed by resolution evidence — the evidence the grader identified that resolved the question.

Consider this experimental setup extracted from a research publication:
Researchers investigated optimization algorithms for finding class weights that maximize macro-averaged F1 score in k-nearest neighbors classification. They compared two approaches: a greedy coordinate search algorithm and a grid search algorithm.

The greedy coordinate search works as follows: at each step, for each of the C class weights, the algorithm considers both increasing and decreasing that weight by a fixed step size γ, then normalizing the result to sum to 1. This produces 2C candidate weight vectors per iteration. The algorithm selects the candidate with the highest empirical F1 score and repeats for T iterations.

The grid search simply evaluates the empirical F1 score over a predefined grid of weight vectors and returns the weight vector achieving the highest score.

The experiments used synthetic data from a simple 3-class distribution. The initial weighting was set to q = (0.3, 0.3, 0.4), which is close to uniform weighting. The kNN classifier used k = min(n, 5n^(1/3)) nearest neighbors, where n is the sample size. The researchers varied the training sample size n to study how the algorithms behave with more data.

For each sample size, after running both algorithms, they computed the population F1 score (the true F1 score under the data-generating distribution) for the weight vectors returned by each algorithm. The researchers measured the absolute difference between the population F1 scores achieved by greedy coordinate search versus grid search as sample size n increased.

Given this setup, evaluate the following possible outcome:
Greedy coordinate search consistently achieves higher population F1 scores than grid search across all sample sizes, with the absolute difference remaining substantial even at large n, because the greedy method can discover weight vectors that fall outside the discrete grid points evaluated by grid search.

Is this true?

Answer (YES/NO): NO